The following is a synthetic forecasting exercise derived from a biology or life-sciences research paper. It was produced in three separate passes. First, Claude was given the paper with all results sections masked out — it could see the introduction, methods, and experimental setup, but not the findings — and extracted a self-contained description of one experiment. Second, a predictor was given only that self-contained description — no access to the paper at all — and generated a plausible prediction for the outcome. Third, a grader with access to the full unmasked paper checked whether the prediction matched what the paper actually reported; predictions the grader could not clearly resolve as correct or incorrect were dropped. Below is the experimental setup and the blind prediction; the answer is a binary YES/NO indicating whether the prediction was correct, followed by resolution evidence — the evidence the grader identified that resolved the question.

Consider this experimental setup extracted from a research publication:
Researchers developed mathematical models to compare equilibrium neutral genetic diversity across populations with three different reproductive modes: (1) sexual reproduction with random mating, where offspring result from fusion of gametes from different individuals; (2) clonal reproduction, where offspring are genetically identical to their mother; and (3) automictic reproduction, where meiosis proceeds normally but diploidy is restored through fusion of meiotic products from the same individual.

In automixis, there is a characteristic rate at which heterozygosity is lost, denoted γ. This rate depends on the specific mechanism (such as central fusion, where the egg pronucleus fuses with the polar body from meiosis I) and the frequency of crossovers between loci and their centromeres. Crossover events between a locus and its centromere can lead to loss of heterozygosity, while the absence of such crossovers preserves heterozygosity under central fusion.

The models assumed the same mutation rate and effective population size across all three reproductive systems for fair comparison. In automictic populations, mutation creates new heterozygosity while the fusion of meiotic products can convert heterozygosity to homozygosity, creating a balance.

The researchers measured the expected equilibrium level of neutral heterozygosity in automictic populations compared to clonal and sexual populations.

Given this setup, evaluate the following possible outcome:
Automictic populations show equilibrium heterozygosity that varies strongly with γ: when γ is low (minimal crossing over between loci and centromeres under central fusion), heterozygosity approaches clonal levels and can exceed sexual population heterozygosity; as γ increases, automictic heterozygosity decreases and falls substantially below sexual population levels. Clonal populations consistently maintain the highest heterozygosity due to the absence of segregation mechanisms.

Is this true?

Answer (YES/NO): YES